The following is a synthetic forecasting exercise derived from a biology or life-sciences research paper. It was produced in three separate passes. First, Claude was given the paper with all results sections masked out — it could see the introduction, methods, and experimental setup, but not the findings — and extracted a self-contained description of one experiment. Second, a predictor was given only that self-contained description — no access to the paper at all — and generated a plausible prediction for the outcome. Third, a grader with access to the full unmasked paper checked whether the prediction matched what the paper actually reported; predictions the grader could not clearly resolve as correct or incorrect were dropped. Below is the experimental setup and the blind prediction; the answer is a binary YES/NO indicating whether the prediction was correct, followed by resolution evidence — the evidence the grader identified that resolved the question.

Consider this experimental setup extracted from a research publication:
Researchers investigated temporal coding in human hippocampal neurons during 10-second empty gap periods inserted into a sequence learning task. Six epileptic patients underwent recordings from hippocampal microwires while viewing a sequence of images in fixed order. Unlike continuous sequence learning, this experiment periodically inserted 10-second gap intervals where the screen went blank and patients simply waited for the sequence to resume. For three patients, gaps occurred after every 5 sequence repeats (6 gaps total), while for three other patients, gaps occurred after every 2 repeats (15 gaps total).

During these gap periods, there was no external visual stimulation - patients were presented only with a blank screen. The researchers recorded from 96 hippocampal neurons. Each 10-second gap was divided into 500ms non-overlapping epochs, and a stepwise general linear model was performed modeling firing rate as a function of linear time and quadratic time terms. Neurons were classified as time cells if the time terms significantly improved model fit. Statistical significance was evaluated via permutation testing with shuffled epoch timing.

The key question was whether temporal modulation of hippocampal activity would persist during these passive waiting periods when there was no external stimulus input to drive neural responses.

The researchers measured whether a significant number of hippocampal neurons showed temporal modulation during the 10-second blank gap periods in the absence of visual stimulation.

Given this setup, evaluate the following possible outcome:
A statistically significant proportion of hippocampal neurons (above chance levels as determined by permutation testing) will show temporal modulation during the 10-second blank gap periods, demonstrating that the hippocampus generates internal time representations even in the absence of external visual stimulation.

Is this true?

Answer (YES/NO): YES